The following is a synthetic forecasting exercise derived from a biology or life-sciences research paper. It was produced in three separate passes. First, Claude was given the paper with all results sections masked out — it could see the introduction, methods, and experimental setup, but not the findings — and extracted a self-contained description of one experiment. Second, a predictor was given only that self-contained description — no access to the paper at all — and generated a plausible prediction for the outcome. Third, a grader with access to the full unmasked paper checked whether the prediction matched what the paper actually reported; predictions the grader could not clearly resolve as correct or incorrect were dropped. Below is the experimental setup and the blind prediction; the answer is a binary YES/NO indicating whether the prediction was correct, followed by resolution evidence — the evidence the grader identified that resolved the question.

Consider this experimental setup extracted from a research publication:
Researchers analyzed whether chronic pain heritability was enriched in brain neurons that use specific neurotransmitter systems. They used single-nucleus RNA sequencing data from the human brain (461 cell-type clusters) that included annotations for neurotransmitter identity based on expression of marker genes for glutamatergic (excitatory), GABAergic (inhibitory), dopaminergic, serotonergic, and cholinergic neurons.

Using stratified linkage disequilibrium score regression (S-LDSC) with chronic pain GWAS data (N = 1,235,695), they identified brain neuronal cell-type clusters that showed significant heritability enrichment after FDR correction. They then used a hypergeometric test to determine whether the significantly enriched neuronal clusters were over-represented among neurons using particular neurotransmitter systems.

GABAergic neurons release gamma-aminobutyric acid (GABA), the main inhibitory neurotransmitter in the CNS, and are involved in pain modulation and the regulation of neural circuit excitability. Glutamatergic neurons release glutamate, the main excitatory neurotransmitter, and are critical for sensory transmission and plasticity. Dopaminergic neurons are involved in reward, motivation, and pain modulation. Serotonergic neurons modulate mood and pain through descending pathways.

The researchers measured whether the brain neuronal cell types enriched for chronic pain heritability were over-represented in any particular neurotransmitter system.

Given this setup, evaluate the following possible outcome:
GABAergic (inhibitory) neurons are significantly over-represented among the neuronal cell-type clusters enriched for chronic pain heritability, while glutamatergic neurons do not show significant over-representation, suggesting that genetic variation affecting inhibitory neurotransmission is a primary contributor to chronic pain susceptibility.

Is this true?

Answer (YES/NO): NO